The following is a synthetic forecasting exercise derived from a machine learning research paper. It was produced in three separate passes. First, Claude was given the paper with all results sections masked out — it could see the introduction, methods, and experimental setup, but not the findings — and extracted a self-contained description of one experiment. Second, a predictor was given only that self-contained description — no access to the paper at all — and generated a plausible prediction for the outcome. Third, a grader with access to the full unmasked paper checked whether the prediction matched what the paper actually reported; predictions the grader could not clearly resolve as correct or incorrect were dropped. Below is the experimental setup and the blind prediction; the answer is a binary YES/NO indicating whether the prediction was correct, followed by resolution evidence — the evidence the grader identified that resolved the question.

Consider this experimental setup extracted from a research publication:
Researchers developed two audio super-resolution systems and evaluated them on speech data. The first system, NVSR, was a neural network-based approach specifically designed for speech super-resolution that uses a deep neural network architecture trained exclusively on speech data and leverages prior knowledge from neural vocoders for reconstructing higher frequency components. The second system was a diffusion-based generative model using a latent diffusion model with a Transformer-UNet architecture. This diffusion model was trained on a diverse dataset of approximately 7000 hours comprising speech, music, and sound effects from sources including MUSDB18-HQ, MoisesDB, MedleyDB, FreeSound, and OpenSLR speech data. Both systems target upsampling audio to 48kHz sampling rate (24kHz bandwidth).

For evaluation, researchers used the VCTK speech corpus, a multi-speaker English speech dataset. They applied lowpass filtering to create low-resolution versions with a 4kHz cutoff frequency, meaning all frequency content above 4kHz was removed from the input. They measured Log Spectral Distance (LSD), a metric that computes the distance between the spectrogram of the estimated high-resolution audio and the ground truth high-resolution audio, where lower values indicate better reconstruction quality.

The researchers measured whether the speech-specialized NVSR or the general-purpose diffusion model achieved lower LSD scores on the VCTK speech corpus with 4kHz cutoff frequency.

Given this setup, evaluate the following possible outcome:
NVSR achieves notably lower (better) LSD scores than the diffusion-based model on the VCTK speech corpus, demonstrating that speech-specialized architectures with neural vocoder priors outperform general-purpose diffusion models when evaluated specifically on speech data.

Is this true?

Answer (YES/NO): YES